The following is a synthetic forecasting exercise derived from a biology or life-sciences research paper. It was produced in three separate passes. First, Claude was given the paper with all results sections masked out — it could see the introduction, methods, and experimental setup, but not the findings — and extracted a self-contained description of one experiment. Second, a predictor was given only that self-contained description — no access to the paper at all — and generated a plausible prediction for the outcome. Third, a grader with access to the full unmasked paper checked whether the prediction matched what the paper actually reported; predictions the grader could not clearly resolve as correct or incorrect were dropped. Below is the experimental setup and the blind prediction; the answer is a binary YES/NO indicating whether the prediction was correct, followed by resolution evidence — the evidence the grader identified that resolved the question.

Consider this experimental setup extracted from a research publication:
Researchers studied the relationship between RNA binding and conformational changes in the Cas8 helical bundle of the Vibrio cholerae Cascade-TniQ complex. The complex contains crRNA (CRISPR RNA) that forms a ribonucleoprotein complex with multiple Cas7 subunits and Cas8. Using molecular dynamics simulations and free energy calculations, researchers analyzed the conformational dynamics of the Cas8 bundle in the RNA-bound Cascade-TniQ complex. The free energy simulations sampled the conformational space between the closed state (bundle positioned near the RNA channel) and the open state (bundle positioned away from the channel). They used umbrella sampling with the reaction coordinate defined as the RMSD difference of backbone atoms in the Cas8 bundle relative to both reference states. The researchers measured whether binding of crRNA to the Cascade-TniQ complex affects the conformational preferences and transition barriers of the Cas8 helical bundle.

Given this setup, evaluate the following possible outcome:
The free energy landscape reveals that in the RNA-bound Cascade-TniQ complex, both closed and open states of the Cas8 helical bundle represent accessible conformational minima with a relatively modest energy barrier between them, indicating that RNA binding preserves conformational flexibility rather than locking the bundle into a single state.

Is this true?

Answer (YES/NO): NO